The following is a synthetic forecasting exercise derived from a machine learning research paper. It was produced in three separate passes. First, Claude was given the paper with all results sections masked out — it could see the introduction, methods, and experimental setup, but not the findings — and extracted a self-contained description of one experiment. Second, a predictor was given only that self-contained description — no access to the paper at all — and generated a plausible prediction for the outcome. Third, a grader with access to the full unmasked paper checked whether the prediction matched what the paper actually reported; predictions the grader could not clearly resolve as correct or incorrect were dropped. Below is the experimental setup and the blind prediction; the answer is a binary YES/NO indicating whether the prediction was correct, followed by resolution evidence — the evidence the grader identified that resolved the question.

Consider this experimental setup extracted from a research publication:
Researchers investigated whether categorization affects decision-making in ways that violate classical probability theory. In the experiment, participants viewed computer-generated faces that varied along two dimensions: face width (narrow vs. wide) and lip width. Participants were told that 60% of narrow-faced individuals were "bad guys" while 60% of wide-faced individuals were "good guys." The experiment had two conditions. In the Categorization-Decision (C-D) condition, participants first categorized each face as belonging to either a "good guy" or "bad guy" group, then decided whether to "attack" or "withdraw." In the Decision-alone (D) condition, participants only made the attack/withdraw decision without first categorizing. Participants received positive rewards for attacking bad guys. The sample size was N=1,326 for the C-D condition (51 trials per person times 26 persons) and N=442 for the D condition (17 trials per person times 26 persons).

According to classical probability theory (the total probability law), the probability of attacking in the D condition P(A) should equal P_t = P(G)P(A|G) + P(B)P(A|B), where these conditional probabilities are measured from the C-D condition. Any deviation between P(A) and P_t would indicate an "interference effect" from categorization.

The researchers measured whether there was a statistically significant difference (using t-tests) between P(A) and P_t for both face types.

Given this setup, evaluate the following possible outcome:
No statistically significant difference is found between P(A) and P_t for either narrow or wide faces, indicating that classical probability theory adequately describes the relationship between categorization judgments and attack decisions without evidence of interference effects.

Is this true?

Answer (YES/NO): NO